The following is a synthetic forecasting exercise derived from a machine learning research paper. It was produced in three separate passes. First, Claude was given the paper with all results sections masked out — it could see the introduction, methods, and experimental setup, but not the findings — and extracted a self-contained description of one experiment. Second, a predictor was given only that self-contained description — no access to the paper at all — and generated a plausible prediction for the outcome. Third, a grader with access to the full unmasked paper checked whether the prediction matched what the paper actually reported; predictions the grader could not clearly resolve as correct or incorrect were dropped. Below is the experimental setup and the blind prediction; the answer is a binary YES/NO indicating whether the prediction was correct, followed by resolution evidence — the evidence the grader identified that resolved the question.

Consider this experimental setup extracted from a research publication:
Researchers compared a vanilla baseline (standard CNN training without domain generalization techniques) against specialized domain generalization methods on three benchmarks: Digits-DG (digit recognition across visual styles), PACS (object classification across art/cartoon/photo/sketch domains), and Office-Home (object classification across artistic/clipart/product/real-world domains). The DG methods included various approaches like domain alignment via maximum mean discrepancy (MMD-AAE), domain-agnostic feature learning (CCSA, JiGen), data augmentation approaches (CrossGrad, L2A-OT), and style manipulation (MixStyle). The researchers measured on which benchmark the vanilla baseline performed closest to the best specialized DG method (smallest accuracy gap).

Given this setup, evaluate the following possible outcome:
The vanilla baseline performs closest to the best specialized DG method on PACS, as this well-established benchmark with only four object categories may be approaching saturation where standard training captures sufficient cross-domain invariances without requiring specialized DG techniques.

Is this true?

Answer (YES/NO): NO